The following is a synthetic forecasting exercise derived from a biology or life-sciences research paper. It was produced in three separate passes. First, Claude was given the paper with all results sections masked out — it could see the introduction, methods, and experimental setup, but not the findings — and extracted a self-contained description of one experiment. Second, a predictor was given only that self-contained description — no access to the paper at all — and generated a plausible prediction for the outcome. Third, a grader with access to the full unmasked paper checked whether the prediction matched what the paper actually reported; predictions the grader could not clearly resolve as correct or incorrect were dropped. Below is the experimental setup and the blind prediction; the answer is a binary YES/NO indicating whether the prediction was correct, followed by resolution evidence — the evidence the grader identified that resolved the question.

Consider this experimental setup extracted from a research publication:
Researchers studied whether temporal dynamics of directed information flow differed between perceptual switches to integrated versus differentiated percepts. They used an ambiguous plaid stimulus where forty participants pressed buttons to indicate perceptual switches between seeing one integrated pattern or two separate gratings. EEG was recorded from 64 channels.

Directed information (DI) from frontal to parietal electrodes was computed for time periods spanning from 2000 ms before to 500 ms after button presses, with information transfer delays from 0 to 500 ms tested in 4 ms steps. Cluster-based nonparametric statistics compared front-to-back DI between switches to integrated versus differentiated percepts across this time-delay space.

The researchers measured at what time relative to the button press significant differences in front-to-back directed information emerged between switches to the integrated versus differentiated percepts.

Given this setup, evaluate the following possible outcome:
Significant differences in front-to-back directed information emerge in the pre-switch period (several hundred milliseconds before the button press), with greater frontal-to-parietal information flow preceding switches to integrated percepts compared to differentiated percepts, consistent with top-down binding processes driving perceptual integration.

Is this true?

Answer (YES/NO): YES